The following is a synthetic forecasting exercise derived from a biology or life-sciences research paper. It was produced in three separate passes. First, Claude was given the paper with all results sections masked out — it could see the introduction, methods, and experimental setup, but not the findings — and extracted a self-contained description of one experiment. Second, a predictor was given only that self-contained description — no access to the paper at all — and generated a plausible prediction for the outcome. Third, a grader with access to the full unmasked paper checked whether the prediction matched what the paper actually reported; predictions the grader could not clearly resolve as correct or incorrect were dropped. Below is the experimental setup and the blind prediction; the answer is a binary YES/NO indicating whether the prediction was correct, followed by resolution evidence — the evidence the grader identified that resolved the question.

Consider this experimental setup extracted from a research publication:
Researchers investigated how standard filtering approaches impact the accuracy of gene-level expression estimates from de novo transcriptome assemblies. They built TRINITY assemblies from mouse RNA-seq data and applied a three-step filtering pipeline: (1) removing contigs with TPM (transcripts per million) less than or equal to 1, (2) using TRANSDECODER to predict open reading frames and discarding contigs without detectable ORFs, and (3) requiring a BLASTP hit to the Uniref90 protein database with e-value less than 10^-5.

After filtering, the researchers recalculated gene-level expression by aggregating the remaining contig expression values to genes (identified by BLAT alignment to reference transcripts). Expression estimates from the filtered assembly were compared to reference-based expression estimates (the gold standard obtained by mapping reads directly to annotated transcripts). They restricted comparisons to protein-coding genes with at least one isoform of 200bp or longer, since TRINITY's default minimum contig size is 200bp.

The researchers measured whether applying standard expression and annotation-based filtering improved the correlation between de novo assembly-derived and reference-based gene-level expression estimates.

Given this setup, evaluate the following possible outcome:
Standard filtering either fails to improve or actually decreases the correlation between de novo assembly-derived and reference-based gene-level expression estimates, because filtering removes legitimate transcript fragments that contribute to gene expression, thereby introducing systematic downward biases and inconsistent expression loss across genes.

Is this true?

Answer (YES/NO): NO